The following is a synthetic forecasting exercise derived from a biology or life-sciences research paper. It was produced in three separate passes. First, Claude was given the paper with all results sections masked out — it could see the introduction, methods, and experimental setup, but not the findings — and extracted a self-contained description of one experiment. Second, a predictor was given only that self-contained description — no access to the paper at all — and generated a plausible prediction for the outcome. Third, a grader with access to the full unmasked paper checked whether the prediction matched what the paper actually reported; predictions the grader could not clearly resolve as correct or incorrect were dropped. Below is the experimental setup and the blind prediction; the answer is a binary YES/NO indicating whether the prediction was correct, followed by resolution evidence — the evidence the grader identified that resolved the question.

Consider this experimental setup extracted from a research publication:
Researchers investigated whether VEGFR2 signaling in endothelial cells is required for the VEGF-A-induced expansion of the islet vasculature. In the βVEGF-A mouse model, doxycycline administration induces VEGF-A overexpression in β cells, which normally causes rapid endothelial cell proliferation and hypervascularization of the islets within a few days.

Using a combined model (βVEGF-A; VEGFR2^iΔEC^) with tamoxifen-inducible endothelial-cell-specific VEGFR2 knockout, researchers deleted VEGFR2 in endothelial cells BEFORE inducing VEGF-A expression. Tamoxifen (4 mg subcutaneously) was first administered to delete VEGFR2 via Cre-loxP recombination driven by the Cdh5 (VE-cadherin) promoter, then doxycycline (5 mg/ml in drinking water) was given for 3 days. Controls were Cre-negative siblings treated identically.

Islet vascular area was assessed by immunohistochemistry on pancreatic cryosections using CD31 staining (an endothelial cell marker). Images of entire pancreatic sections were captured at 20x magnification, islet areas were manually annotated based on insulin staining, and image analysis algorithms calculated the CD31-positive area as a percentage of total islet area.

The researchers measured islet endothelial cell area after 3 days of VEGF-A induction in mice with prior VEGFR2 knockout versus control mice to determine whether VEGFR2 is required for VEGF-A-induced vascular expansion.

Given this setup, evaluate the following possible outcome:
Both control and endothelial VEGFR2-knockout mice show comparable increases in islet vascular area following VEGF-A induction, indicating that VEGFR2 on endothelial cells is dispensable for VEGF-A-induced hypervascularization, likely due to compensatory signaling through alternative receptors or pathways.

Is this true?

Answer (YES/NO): NO